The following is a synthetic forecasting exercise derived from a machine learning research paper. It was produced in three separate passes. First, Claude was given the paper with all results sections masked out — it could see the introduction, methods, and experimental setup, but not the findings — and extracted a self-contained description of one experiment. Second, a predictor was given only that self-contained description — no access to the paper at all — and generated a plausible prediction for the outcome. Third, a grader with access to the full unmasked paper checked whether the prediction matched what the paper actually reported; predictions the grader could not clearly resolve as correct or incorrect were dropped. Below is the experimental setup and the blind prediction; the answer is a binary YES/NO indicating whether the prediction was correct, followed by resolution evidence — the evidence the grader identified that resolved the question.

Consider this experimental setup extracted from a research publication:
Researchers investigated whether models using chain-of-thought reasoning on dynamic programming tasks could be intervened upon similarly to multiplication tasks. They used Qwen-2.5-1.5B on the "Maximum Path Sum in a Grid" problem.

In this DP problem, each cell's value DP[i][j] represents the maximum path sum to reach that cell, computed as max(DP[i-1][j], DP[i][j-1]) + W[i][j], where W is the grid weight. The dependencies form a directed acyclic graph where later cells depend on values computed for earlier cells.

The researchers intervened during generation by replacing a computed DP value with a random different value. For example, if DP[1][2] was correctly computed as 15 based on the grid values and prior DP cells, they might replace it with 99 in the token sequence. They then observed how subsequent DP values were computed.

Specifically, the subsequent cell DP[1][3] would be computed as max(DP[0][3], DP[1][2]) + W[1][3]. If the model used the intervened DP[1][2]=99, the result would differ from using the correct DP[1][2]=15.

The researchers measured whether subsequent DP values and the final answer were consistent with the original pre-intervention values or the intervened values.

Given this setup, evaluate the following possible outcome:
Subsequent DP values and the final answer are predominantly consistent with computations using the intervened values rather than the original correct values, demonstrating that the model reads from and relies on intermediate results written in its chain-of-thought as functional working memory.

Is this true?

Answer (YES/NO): YES